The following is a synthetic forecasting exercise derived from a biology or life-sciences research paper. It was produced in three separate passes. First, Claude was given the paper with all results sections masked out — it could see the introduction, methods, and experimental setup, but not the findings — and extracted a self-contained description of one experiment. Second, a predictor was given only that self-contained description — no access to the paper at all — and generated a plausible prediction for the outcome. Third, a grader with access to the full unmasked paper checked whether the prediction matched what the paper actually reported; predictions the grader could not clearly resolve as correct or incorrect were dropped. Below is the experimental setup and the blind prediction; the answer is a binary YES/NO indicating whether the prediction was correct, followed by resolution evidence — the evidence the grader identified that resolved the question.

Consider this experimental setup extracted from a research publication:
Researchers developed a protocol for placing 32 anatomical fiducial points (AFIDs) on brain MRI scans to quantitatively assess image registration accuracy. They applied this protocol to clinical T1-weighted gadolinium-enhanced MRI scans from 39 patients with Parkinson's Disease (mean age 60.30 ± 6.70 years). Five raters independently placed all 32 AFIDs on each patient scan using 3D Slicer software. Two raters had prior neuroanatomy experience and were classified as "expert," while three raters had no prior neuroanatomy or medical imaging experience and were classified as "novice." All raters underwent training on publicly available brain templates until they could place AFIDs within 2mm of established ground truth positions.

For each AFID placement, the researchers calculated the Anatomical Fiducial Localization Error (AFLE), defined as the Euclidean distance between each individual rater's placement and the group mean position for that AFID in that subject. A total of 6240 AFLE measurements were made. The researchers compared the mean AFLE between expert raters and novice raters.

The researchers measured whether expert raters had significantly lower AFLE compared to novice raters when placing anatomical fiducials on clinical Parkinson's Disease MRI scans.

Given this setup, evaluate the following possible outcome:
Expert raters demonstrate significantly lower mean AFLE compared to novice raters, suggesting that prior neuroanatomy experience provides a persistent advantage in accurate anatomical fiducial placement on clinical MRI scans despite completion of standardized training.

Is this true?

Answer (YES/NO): YES